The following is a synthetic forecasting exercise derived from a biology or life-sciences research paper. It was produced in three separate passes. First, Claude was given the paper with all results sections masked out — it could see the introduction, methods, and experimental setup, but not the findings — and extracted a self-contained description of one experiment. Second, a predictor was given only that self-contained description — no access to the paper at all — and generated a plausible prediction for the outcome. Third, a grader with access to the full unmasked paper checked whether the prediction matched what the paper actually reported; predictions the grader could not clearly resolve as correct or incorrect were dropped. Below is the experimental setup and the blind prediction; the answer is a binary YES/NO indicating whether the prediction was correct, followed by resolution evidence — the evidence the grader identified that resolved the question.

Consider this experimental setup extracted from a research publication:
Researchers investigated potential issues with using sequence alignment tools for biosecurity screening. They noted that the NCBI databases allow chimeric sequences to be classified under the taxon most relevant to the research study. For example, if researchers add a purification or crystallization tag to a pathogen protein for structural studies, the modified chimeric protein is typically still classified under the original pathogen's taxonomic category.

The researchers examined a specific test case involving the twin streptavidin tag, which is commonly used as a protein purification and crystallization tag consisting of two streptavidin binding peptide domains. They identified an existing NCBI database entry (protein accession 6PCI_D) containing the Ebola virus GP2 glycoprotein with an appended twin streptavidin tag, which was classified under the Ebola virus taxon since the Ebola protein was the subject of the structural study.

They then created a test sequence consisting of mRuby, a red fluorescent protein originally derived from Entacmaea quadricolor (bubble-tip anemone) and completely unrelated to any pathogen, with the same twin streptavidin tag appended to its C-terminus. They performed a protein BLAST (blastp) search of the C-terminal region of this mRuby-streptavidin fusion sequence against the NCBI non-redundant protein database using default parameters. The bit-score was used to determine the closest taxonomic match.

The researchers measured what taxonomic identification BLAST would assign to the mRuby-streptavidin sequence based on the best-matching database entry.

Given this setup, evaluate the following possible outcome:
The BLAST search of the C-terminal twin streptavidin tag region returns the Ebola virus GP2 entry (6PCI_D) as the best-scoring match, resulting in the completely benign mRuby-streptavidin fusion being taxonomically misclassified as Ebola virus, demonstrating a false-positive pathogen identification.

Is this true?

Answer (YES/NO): YES